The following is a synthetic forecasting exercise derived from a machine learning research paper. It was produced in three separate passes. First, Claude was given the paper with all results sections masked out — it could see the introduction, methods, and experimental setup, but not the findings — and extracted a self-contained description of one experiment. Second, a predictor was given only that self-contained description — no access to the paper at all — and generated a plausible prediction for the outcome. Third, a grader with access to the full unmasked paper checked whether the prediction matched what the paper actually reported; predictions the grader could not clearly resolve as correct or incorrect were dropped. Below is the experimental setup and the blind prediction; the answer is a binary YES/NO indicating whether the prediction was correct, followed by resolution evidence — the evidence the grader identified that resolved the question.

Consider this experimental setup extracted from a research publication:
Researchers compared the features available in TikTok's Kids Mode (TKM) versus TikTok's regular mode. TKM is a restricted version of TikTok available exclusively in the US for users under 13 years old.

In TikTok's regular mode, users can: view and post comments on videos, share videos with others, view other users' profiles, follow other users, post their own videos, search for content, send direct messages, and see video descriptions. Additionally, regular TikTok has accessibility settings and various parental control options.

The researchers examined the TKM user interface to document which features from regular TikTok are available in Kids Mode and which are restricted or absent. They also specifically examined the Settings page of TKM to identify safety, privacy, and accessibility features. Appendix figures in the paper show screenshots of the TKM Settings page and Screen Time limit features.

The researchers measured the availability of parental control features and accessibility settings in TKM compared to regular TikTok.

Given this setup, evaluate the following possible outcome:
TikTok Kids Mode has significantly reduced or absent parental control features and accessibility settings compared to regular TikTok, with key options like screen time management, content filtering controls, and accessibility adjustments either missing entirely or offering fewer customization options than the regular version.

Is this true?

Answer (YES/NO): YES